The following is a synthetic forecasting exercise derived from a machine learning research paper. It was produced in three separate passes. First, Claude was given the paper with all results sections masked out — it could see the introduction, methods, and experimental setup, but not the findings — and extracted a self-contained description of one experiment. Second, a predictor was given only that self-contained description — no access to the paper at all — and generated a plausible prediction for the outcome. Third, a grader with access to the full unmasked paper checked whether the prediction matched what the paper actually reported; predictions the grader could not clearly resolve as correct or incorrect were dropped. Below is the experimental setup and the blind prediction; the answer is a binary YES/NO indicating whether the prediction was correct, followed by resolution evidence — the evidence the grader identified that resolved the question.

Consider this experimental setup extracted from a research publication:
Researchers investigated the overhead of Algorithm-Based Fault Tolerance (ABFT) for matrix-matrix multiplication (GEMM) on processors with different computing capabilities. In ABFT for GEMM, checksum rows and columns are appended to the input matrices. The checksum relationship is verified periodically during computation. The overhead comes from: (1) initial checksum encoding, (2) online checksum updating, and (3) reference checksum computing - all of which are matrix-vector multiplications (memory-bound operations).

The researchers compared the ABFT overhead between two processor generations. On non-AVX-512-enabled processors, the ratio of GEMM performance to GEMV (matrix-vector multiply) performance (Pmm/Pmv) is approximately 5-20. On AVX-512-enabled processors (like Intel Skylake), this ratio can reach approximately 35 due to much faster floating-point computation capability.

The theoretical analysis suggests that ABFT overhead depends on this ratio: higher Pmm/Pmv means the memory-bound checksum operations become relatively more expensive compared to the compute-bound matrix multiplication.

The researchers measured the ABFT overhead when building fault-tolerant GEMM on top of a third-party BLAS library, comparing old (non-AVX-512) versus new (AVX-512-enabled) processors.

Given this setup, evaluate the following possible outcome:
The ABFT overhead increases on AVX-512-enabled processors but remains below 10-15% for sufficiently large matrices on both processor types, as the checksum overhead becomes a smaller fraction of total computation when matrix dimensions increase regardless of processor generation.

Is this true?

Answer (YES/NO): NO